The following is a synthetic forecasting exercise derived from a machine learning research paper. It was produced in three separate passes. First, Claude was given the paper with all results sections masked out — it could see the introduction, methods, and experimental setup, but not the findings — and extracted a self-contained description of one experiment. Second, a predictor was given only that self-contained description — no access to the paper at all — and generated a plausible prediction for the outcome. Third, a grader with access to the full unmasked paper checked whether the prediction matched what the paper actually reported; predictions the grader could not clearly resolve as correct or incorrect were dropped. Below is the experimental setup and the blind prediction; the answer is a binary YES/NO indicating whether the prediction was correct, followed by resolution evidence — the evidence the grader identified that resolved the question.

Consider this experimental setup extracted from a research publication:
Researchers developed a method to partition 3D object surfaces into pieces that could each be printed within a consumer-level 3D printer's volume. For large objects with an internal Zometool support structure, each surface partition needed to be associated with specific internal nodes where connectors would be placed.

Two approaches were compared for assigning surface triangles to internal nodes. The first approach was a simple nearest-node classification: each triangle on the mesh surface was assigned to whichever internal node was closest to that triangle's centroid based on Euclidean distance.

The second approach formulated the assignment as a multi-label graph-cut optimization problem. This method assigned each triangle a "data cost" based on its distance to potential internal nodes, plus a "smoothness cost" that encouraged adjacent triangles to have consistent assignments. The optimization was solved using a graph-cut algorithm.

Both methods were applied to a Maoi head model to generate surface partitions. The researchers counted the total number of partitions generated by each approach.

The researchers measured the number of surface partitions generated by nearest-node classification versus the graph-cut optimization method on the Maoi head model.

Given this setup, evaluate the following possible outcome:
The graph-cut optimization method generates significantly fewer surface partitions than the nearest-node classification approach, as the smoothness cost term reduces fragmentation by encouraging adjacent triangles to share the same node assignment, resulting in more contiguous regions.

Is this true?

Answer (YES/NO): YES